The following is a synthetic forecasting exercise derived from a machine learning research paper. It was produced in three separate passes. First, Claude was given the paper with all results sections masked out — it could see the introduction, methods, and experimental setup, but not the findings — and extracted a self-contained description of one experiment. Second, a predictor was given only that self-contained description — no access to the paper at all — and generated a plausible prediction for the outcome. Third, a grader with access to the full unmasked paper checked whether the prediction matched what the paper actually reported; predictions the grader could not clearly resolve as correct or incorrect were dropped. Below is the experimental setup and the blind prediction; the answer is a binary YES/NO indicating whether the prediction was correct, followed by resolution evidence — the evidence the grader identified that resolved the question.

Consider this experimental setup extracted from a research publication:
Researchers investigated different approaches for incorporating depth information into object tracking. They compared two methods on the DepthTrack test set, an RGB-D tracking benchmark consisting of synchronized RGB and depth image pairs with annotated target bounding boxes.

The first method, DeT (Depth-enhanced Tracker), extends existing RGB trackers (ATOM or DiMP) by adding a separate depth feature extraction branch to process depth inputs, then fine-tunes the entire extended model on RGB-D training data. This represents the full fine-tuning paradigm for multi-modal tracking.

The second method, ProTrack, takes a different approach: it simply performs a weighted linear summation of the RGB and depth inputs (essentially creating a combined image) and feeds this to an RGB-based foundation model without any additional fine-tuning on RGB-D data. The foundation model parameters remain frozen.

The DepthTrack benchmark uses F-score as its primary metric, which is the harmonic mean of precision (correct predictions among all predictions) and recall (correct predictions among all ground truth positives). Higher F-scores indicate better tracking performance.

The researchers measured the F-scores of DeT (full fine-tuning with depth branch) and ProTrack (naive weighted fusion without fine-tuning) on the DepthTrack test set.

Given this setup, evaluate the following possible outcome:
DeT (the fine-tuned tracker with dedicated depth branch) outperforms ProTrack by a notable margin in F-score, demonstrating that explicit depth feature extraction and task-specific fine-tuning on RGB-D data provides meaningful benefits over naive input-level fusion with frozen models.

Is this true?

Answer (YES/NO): NO